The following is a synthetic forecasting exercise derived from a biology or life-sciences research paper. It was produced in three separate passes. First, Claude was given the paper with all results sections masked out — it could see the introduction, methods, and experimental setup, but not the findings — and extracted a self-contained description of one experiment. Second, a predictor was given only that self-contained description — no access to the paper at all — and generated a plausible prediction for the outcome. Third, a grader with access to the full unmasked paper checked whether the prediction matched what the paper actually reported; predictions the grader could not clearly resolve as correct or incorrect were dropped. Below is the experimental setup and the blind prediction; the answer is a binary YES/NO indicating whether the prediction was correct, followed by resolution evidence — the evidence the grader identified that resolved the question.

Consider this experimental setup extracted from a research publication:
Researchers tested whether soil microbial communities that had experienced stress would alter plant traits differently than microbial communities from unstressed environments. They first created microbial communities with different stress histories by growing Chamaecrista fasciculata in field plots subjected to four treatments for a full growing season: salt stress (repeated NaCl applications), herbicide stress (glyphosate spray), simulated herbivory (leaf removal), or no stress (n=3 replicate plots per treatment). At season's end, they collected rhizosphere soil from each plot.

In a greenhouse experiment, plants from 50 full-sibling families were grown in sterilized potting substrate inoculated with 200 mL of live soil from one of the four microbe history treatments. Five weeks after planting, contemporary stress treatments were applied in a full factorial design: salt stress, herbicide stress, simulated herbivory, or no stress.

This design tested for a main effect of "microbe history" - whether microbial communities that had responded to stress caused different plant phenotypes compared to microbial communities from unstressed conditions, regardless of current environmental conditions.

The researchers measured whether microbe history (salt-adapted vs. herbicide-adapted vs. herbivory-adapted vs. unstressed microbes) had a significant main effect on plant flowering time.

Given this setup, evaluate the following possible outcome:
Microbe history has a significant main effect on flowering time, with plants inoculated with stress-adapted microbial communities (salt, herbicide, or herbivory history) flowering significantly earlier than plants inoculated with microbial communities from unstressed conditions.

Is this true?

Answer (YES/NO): NO